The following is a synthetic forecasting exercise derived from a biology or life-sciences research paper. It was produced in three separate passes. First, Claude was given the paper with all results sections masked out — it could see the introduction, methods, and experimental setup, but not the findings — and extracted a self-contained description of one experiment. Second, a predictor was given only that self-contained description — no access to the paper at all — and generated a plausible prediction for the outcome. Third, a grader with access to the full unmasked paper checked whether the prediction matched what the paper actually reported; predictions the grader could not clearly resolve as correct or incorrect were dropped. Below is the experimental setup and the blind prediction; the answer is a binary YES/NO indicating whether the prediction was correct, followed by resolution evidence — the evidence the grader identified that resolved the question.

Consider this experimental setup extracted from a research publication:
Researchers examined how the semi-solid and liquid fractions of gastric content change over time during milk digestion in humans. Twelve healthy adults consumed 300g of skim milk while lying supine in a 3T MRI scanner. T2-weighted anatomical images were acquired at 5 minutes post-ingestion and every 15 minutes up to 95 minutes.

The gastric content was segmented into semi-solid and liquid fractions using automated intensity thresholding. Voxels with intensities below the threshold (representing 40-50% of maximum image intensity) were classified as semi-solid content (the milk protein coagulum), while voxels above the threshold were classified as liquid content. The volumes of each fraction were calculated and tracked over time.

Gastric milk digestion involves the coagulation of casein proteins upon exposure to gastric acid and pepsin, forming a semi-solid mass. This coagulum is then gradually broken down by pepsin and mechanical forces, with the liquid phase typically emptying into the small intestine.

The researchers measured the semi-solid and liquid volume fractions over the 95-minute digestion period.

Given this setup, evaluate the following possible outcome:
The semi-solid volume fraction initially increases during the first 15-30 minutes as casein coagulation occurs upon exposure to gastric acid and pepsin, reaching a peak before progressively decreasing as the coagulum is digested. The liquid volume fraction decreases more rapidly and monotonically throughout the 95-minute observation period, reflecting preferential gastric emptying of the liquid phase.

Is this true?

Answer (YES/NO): NO